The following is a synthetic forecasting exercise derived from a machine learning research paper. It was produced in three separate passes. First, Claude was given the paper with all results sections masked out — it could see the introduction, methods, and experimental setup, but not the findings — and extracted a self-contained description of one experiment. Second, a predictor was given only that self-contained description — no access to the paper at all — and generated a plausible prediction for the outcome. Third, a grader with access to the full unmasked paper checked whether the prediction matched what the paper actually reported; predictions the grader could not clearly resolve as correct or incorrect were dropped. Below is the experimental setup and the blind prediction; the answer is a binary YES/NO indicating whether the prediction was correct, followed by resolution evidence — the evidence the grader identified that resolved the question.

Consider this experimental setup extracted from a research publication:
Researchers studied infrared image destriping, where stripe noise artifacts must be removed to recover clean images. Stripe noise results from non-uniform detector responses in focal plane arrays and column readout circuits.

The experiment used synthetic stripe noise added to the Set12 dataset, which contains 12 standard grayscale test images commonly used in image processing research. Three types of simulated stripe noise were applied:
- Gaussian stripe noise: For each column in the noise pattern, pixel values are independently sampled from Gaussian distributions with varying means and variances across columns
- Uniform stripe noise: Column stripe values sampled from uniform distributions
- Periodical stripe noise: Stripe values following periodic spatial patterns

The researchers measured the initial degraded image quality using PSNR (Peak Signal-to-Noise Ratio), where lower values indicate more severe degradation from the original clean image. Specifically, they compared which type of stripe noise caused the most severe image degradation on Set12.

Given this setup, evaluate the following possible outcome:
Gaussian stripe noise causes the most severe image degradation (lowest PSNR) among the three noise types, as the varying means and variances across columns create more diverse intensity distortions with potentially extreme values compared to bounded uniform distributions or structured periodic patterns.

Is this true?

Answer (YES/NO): YES